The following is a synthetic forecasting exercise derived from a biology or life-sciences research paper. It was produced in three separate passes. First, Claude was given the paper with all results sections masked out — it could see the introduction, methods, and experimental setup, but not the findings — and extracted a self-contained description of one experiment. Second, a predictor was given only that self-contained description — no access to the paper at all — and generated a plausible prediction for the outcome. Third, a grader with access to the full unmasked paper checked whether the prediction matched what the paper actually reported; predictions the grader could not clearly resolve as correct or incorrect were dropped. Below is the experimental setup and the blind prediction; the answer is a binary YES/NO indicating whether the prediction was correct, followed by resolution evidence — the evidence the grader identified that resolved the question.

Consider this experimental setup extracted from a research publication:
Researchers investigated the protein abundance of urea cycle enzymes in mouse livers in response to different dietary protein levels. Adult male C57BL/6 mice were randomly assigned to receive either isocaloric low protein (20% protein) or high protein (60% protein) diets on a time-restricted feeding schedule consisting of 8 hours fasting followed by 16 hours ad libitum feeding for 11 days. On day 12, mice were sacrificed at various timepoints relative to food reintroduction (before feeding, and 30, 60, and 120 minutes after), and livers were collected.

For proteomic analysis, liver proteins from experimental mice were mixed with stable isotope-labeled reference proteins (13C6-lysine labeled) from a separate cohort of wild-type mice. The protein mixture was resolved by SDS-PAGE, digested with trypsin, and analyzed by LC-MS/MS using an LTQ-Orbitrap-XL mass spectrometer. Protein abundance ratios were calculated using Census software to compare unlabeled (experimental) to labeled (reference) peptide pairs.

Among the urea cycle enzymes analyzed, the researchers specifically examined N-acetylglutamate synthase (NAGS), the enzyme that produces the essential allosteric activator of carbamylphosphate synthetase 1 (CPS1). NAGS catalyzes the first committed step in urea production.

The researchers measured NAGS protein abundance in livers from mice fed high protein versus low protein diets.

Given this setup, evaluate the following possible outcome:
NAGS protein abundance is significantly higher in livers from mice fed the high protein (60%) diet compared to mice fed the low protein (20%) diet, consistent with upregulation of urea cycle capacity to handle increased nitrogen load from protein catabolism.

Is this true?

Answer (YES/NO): NO